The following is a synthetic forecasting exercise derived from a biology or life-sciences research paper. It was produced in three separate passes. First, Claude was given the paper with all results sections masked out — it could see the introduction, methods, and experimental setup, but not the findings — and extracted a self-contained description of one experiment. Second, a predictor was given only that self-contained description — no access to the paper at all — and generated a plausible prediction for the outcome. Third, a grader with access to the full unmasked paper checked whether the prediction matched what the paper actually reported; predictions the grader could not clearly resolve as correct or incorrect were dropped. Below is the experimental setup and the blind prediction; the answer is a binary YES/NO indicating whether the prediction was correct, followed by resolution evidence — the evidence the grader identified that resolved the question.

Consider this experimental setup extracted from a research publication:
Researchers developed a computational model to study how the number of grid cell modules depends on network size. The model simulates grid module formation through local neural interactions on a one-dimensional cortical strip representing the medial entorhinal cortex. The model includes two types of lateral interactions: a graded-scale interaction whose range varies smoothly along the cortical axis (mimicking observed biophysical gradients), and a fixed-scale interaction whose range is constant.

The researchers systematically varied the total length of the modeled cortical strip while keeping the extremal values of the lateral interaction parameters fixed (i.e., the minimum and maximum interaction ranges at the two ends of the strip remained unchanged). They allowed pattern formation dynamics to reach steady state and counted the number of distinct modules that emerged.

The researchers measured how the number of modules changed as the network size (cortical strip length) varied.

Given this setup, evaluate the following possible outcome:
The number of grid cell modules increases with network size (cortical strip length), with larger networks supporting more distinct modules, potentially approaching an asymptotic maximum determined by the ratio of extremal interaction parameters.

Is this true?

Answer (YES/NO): NO